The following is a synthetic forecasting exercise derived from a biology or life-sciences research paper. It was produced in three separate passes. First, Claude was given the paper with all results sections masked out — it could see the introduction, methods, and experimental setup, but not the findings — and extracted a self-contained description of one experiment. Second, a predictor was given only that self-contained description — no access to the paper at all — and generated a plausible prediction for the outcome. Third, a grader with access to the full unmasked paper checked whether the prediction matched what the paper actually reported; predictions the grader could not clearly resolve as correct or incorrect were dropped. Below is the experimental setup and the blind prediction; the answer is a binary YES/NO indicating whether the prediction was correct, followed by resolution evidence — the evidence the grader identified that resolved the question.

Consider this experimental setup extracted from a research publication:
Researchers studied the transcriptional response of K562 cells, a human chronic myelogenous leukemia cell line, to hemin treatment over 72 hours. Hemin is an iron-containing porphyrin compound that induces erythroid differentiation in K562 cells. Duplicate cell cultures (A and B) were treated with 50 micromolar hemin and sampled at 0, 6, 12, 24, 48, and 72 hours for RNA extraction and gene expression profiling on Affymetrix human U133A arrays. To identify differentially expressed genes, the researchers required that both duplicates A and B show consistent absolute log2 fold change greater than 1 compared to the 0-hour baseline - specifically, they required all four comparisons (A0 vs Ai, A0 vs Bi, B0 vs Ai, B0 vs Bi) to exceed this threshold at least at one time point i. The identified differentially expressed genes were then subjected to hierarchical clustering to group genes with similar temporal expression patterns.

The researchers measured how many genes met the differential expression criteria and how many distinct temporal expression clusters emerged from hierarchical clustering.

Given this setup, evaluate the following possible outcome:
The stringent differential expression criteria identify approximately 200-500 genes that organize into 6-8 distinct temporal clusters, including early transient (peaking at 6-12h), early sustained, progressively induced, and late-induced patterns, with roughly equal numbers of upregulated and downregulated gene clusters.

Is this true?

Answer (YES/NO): NO